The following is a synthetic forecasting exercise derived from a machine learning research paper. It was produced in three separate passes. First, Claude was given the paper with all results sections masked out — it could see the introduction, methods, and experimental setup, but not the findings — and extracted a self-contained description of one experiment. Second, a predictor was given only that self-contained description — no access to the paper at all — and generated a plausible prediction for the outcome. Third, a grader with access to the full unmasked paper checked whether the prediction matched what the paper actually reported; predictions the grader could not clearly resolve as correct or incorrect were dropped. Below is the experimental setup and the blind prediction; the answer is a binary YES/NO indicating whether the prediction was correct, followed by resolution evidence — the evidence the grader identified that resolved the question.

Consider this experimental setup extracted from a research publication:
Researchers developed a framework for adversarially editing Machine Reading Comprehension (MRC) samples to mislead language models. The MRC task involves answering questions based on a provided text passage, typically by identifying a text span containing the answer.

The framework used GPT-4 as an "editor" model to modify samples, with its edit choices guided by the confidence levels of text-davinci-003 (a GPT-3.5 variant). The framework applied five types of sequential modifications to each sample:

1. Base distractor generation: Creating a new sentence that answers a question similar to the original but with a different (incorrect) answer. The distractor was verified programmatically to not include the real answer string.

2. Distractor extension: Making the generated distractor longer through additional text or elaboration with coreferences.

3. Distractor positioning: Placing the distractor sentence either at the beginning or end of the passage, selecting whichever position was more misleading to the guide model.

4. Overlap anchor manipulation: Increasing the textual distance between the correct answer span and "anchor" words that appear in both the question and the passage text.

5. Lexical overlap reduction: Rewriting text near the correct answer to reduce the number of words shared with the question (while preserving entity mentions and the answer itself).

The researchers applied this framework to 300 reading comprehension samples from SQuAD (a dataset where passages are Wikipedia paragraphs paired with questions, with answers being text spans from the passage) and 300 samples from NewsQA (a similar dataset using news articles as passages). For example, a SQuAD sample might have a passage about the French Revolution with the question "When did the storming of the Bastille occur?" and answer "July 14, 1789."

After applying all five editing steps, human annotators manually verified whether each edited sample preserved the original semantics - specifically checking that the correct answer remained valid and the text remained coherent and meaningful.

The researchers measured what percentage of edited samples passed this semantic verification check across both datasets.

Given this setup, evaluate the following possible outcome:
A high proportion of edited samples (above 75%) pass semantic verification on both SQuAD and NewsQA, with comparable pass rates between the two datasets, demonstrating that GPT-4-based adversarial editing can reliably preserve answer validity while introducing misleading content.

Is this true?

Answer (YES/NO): YES